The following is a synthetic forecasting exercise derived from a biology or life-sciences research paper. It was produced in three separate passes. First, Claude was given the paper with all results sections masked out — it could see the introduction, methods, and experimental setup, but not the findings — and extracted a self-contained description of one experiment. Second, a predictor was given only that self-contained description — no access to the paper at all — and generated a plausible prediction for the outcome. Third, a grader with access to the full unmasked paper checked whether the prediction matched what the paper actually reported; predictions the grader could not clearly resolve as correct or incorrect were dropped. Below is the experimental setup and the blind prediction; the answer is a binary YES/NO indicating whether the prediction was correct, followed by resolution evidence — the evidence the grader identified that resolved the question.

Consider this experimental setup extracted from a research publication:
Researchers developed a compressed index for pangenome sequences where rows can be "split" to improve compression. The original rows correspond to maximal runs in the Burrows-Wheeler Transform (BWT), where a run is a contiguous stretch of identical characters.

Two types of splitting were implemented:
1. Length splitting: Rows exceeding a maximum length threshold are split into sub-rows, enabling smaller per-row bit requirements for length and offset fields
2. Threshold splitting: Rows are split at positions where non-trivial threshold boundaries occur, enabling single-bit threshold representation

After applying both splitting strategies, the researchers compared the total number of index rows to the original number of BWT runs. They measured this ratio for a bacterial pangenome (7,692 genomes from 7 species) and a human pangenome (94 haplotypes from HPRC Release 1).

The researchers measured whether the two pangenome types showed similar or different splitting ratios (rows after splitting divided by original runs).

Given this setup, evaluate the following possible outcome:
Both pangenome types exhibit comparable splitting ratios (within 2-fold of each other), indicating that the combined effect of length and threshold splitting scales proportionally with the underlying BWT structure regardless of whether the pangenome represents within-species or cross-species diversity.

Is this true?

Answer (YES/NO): YES